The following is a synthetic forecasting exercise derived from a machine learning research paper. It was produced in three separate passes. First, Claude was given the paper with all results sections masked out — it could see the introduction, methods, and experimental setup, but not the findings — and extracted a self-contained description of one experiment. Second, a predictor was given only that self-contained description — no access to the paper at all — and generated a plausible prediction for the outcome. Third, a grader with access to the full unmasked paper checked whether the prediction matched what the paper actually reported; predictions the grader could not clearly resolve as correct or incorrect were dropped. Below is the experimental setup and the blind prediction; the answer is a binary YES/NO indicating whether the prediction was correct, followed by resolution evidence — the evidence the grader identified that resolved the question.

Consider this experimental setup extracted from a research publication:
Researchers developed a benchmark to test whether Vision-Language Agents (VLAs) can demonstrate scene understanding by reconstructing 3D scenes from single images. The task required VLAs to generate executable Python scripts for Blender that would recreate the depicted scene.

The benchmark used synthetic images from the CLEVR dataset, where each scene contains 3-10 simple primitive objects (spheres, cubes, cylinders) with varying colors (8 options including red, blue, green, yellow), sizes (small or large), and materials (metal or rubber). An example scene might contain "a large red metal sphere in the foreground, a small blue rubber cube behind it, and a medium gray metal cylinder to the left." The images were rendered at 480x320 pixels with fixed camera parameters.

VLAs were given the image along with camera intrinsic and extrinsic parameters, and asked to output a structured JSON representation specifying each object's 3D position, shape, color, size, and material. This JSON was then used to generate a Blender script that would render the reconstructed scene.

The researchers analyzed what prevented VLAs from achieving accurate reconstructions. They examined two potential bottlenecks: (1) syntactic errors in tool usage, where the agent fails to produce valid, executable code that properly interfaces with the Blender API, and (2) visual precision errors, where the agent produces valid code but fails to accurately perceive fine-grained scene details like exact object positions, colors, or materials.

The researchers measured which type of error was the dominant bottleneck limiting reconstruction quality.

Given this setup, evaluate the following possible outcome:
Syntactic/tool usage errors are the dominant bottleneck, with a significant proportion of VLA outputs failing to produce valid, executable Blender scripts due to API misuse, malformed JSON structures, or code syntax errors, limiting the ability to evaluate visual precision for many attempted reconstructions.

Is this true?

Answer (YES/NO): NO